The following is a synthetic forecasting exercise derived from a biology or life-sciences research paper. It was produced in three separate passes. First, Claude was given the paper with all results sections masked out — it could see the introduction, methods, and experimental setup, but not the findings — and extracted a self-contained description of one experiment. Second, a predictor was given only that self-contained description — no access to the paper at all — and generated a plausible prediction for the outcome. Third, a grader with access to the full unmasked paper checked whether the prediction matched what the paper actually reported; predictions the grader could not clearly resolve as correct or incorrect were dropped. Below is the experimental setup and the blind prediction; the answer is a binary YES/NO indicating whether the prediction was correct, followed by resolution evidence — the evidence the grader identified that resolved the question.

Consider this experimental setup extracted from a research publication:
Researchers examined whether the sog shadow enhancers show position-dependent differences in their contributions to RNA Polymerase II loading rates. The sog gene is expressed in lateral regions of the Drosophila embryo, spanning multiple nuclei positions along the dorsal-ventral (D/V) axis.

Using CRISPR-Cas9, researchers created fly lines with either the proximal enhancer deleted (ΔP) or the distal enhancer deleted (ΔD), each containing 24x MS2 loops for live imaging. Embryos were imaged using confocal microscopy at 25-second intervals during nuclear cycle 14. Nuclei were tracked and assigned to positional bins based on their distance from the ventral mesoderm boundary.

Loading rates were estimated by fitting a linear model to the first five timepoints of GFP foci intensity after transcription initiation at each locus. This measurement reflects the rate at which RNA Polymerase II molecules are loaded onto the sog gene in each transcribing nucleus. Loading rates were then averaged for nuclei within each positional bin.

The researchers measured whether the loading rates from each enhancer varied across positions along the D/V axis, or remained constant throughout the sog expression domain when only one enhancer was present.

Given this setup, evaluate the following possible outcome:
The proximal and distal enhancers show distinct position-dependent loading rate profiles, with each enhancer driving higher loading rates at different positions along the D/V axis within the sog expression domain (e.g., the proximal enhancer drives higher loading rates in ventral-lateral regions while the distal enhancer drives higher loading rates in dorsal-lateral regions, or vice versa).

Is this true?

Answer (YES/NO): YES